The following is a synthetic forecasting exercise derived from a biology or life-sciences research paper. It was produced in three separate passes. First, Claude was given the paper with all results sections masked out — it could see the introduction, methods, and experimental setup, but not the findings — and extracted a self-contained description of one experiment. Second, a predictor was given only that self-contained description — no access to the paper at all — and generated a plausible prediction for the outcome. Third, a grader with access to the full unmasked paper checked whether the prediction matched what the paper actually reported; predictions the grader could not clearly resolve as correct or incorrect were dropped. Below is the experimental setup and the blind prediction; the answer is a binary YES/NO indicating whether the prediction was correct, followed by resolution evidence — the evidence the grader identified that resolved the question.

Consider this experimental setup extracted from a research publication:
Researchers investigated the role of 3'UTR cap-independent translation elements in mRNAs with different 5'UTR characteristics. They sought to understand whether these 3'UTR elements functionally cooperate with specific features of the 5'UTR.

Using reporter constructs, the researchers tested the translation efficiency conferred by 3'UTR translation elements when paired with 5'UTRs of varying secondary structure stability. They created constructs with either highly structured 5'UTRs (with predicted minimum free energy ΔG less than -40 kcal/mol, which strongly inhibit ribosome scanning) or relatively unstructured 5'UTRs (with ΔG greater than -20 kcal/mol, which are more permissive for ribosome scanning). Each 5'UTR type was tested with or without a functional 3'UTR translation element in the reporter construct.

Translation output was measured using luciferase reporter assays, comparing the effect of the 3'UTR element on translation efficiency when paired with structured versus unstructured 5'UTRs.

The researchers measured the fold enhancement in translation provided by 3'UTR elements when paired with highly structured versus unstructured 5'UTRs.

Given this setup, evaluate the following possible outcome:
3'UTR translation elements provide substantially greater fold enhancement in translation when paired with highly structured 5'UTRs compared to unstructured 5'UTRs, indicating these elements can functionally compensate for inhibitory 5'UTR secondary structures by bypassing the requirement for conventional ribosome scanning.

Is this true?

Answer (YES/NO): NO